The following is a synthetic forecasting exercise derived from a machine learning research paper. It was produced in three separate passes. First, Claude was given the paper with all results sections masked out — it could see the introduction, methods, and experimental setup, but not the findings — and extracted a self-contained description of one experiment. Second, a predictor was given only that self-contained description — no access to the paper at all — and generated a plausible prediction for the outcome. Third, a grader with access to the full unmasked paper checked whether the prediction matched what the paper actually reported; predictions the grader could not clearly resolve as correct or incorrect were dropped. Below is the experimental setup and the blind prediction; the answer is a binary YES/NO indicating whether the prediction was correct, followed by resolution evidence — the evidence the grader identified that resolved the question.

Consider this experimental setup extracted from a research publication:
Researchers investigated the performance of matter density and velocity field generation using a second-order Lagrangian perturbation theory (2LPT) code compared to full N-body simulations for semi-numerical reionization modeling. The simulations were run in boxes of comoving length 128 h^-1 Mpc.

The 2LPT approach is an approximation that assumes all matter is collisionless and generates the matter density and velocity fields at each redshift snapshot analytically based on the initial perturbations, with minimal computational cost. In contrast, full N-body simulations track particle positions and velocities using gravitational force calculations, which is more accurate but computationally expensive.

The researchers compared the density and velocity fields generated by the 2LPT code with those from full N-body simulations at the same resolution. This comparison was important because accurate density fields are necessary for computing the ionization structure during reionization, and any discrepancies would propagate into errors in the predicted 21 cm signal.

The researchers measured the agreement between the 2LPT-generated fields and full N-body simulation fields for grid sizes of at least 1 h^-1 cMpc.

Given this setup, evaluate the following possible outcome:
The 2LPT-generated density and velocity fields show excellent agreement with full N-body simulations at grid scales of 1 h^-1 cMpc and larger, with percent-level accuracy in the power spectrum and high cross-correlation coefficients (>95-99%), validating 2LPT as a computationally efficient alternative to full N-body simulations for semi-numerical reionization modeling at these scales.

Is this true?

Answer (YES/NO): NO